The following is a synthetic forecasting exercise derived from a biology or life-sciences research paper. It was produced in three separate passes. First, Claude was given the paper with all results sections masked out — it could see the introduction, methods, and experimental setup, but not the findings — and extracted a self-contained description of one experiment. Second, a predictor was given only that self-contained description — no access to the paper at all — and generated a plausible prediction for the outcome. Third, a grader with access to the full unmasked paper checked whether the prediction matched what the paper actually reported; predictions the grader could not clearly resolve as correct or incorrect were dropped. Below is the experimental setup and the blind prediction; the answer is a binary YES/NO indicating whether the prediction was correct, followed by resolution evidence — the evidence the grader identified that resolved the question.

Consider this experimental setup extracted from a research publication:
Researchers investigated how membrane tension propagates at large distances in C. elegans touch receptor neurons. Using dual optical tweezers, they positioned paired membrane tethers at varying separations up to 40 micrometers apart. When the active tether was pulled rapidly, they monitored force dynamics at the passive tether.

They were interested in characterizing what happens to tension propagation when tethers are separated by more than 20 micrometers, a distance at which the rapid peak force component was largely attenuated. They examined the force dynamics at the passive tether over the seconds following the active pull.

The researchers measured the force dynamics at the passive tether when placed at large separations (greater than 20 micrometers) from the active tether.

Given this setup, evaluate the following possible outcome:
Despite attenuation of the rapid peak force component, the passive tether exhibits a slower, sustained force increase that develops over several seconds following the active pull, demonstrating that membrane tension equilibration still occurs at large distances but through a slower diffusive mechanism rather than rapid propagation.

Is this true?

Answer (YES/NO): YES